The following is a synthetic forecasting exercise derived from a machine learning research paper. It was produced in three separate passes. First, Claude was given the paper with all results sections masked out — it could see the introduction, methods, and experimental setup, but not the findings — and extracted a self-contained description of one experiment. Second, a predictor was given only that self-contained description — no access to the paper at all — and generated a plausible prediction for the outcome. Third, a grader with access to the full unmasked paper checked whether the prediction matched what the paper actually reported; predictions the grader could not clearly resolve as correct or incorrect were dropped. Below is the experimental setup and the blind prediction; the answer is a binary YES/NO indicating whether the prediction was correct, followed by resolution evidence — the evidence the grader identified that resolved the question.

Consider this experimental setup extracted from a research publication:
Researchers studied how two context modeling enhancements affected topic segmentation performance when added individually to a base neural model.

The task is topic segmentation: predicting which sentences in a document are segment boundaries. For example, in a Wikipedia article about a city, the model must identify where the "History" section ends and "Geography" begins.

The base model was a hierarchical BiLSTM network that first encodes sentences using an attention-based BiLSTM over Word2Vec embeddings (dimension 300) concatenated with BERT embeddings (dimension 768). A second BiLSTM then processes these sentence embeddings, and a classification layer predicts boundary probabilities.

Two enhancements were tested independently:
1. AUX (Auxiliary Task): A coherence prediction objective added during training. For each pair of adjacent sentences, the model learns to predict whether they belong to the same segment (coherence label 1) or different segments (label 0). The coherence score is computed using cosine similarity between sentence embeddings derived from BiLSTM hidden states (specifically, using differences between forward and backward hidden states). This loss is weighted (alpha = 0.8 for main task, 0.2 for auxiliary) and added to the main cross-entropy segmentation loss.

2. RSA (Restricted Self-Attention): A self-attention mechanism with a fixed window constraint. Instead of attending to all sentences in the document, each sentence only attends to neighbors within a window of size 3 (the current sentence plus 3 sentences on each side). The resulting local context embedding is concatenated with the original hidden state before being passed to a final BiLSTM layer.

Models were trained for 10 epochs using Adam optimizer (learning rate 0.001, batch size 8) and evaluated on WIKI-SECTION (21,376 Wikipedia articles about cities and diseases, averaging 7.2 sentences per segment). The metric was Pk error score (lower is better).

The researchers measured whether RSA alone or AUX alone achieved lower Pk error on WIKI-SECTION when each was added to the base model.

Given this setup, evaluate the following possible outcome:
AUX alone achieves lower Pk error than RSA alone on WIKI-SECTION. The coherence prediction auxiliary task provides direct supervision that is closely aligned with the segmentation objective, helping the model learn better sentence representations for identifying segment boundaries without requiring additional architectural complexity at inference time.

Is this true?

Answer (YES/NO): NO